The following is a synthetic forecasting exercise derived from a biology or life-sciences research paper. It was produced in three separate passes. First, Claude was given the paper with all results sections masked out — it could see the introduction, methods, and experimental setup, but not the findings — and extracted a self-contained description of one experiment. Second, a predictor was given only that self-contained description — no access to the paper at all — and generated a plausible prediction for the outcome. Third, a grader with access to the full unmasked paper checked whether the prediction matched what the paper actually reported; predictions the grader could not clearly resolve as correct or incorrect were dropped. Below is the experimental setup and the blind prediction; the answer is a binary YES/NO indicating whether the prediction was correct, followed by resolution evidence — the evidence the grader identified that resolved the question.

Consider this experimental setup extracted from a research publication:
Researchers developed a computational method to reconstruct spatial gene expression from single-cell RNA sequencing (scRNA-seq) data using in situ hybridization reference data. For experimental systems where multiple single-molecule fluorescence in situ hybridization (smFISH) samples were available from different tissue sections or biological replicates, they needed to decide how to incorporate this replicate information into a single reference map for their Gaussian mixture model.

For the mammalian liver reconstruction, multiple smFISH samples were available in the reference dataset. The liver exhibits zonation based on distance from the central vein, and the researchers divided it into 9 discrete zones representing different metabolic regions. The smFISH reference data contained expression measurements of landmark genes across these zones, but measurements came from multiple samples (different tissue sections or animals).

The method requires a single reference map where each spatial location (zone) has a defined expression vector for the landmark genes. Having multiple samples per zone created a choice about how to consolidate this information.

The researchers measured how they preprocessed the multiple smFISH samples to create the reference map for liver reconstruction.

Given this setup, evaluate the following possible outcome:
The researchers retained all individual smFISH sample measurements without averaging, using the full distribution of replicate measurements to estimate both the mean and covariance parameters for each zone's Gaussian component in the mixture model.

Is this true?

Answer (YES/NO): NO